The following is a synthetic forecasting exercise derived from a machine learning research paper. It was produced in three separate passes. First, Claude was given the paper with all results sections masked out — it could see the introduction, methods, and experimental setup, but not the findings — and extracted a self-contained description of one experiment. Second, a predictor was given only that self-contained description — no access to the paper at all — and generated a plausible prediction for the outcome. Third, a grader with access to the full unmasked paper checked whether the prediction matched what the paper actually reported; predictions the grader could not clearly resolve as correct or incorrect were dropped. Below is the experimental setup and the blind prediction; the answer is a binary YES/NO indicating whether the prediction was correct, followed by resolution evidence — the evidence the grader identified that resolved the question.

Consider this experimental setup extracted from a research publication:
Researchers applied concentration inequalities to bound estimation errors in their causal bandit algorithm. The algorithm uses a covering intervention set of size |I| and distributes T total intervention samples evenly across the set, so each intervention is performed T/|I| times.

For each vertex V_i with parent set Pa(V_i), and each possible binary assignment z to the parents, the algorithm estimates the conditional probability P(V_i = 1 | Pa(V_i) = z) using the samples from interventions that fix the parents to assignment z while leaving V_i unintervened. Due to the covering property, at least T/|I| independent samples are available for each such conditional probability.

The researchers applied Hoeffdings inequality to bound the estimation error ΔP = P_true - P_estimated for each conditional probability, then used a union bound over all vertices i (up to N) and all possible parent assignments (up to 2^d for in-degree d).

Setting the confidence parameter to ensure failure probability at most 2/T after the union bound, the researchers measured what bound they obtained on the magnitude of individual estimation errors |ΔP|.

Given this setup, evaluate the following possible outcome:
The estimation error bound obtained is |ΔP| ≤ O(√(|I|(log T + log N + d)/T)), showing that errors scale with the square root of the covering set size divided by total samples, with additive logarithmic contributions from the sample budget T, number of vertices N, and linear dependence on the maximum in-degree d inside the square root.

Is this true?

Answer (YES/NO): YES